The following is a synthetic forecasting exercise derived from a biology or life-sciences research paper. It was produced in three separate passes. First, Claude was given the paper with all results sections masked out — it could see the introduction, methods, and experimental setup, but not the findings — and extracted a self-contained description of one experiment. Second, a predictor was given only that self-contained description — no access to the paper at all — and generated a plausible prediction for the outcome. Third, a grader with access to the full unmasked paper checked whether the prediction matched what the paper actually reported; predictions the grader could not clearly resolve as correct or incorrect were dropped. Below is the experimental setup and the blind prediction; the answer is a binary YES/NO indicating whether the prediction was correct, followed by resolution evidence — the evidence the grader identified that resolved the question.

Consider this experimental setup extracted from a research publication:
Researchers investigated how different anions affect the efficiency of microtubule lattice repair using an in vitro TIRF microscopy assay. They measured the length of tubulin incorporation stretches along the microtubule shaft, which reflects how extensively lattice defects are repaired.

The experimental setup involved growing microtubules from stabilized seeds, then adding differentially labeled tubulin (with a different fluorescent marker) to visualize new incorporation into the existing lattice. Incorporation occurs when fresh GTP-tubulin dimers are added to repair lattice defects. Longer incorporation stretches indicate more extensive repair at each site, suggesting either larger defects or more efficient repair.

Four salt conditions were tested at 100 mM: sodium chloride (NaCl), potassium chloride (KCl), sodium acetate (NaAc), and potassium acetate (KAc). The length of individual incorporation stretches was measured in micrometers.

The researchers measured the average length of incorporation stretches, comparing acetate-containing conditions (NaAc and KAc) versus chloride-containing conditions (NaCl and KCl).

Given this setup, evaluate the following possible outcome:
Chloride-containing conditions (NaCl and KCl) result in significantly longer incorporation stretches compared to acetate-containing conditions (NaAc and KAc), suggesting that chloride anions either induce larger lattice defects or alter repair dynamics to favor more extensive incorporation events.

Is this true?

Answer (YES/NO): NO